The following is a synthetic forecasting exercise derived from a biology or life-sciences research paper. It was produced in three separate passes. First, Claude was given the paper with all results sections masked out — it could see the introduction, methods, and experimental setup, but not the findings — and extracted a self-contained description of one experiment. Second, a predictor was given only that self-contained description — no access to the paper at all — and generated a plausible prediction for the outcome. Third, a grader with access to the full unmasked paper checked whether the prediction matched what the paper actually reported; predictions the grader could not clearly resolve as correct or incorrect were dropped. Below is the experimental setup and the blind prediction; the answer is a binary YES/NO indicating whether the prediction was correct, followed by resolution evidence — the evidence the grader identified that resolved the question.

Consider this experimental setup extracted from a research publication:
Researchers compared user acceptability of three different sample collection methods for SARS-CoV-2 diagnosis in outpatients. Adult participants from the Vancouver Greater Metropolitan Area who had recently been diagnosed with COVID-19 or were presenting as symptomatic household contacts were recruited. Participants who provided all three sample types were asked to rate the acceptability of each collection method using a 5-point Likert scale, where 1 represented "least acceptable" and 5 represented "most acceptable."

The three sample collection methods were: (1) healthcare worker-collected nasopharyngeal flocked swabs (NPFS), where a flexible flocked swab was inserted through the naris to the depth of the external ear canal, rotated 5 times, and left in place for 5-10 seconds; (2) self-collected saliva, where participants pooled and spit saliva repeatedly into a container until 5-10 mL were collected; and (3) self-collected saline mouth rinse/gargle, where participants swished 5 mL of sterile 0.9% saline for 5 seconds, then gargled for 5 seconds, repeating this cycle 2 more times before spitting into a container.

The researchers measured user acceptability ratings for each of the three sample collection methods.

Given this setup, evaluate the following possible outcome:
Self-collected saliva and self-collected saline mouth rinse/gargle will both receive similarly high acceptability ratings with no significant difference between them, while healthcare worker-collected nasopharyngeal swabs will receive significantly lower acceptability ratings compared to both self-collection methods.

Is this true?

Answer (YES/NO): NO